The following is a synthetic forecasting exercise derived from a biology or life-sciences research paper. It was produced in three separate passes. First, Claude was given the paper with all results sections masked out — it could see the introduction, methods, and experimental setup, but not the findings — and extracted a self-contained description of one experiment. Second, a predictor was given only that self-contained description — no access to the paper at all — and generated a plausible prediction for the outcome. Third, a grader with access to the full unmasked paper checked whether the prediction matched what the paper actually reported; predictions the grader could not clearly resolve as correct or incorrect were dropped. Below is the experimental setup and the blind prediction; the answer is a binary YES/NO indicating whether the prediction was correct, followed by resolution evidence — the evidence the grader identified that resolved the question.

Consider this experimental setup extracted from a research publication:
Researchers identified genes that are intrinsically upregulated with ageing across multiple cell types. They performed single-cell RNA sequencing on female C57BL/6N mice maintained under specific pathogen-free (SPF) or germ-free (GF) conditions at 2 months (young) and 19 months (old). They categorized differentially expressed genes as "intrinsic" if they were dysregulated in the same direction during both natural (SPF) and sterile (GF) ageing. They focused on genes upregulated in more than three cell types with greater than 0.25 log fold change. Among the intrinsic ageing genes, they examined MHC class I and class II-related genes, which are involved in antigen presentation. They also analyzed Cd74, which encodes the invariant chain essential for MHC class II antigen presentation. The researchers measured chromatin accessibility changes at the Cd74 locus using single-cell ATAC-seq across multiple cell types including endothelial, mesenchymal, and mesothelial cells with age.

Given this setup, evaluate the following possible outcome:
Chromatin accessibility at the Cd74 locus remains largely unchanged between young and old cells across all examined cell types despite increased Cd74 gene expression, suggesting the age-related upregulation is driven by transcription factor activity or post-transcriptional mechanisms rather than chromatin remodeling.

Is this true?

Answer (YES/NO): NO